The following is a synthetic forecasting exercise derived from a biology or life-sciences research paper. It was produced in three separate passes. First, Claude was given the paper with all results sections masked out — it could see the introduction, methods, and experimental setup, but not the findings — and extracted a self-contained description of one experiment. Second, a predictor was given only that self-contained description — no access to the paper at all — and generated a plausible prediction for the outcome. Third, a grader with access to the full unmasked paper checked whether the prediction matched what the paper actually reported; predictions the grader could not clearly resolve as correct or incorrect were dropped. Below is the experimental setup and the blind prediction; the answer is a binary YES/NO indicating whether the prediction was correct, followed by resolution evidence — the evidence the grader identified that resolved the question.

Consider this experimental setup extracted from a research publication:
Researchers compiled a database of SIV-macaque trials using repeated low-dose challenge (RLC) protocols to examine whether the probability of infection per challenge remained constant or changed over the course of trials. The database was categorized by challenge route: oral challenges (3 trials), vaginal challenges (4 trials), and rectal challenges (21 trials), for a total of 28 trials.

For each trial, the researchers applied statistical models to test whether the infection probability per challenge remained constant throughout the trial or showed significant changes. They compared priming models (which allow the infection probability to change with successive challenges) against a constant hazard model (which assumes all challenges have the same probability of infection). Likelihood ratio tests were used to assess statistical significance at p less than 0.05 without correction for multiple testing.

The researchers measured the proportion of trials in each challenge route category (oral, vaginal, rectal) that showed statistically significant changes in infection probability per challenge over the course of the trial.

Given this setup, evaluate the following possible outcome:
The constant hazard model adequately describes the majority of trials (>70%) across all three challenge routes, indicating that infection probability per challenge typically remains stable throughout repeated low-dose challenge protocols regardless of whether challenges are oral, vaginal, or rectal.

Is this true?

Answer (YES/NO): NO